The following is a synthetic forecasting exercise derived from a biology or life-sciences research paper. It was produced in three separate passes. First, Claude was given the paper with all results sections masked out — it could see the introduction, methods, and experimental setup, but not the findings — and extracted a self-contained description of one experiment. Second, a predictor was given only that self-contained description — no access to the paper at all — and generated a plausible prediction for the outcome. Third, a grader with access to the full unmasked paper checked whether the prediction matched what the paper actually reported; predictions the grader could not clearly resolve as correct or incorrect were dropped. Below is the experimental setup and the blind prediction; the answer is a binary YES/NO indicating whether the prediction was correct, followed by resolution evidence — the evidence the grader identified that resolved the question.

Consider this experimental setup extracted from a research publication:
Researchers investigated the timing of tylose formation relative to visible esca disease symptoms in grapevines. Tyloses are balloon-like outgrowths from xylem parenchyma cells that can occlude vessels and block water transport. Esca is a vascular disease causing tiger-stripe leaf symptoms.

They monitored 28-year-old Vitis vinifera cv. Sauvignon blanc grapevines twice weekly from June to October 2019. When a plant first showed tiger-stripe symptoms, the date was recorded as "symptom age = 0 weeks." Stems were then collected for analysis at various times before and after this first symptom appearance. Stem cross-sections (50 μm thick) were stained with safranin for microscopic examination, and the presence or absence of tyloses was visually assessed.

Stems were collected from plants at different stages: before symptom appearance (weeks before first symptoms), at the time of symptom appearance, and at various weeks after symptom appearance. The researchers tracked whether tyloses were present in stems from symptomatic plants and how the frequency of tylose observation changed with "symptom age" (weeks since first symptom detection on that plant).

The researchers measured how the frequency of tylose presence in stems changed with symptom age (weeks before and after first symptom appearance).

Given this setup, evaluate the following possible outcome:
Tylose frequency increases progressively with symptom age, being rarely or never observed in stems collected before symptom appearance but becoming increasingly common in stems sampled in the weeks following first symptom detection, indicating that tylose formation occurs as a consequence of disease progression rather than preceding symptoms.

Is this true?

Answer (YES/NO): NO